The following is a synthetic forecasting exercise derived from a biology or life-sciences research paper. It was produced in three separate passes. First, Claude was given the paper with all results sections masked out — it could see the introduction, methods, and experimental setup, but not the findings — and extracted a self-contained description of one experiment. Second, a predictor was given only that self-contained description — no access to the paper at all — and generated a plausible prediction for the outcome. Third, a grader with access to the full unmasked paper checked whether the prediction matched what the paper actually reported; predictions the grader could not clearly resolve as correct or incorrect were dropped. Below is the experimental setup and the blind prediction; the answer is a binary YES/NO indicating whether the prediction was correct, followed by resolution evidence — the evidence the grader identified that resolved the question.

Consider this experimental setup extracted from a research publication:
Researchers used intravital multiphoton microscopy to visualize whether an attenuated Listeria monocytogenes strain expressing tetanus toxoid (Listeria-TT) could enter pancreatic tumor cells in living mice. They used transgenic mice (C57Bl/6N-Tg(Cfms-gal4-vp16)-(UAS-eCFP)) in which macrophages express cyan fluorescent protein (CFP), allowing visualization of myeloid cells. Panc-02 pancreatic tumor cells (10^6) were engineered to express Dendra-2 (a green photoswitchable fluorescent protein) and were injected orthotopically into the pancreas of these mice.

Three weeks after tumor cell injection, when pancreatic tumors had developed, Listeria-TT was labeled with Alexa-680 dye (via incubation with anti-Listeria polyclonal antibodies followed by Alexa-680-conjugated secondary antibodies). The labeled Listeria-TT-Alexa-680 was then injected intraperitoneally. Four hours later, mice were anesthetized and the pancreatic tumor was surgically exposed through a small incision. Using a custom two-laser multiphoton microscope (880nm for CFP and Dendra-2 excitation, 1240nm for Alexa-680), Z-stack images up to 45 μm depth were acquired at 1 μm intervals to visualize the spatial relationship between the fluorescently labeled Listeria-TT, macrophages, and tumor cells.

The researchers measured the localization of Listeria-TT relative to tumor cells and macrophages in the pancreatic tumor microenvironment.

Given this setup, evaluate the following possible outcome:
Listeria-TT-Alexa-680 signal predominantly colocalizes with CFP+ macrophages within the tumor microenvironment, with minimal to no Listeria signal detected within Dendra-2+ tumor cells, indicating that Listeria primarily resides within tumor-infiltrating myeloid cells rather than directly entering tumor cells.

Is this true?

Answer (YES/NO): NO